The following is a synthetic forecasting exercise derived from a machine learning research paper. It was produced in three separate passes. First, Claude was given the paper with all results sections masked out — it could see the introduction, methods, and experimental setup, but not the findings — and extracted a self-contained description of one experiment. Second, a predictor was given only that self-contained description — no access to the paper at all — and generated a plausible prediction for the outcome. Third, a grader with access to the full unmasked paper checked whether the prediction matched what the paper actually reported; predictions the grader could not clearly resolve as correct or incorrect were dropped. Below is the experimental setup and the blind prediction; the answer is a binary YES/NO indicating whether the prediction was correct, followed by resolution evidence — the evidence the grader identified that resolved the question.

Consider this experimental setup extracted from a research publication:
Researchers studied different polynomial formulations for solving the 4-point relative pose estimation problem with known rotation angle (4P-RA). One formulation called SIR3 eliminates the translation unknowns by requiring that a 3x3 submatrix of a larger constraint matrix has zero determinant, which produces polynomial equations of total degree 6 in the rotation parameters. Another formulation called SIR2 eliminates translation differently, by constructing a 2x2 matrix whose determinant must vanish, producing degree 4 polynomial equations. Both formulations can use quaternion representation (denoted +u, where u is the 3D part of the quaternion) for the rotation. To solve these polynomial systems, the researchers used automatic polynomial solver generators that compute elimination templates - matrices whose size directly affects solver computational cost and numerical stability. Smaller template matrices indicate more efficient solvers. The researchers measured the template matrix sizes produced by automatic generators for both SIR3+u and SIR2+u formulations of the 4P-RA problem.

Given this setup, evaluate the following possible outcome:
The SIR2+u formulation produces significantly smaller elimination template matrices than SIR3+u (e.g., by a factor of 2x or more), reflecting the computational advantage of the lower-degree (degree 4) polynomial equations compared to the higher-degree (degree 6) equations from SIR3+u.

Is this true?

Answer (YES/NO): YES